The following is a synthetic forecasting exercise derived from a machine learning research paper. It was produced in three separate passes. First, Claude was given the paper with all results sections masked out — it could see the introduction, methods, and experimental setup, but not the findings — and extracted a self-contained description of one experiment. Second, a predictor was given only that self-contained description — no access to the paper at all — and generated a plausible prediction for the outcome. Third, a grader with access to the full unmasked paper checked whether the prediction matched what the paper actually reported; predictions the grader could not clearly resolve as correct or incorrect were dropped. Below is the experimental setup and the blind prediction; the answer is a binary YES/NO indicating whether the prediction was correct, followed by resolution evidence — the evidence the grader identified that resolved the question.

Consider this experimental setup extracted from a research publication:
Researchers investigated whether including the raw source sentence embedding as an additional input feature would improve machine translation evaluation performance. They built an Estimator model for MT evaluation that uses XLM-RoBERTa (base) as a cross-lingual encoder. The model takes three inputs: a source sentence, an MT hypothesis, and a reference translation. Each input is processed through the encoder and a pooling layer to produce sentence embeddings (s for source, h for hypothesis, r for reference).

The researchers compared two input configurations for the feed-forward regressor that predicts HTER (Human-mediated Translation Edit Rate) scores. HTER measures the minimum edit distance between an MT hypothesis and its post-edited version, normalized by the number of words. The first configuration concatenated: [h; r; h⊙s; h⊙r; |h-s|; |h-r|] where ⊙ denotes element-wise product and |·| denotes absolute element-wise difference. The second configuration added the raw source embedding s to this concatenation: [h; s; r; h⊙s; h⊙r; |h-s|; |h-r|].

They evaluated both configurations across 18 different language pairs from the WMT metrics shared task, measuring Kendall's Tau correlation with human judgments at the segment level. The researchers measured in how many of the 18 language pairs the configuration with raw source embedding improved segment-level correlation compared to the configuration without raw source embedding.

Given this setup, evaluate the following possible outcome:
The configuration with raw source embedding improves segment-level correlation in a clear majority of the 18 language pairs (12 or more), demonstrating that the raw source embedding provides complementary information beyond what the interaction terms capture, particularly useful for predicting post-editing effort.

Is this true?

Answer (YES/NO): NO